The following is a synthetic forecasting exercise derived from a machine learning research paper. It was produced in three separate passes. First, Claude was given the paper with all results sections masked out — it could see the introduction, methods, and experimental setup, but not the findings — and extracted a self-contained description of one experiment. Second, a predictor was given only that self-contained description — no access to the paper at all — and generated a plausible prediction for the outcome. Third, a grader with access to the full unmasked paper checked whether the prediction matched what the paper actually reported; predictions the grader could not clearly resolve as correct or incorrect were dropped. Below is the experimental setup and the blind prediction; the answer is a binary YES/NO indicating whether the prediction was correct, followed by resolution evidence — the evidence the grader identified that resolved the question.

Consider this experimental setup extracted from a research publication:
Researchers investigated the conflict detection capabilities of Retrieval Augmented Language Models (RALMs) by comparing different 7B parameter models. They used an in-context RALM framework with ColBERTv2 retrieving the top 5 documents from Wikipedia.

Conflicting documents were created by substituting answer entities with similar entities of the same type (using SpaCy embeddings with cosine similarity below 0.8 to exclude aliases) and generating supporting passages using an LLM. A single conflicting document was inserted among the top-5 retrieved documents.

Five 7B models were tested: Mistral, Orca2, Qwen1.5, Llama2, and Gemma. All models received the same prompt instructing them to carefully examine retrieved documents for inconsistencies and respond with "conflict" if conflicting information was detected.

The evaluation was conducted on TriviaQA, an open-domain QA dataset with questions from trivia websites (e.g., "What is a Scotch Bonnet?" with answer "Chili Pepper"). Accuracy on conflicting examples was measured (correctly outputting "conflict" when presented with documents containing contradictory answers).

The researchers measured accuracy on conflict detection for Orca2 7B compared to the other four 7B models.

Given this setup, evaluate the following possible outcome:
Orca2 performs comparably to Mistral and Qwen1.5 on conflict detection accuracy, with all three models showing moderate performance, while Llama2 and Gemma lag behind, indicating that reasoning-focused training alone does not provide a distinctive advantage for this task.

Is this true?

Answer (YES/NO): NO